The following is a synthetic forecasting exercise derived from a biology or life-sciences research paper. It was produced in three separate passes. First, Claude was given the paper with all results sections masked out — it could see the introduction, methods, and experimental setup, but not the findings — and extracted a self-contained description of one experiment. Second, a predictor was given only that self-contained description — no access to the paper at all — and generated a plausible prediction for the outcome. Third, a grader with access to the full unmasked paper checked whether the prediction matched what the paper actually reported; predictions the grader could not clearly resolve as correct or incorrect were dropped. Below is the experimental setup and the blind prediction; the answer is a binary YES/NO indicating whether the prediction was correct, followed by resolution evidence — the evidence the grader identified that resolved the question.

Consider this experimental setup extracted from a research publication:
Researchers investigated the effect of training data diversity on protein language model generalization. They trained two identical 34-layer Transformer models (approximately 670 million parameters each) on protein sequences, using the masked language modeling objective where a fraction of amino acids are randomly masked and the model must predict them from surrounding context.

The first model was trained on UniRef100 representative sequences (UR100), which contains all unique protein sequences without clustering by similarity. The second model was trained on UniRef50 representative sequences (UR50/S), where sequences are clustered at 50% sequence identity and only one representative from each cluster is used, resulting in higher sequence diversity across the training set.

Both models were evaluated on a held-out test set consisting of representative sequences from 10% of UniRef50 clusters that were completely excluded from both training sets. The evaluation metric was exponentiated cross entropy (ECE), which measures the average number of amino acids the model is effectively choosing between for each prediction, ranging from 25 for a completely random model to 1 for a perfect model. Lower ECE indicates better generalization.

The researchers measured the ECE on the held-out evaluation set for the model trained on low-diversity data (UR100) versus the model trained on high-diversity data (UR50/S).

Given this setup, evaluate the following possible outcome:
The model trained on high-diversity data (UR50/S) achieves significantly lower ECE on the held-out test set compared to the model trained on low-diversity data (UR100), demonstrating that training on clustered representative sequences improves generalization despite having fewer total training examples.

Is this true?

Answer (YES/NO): YES